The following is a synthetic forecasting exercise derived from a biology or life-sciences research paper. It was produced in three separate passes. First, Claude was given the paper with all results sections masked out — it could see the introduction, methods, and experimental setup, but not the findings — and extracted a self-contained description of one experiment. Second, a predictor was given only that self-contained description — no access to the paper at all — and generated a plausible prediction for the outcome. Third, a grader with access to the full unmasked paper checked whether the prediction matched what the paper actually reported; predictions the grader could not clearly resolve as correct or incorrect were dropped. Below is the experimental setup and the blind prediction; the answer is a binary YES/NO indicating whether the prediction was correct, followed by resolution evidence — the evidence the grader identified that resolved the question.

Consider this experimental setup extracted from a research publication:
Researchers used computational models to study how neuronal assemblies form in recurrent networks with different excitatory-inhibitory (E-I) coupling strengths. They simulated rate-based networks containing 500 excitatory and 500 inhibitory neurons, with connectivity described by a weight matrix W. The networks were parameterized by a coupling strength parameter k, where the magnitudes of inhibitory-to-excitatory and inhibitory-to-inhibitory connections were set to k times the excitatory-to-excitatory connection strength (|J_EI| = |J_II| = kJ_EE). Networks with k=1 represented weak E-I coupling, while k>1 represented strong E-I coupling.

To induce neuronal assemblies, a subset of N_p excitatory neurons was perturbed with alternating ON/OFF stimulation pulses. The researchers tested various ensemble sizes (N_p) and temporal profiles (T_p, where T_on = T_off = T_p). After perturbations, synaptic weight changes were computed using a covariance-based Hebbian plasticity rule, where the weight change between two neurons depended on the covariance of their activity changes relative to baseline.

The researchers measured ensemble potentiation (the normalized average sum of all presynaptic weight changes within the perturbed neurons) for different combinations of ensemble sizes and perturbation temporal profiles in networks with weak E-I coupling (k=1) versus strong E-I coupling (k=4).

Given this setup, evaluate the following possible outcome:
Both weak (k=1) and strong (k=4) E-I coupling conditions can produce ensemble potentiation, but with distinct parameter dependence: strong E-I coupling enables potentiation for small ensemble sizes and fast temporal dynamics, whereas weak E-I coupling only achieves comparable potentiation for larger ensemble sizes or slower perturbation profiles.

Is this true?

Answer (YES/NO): NO